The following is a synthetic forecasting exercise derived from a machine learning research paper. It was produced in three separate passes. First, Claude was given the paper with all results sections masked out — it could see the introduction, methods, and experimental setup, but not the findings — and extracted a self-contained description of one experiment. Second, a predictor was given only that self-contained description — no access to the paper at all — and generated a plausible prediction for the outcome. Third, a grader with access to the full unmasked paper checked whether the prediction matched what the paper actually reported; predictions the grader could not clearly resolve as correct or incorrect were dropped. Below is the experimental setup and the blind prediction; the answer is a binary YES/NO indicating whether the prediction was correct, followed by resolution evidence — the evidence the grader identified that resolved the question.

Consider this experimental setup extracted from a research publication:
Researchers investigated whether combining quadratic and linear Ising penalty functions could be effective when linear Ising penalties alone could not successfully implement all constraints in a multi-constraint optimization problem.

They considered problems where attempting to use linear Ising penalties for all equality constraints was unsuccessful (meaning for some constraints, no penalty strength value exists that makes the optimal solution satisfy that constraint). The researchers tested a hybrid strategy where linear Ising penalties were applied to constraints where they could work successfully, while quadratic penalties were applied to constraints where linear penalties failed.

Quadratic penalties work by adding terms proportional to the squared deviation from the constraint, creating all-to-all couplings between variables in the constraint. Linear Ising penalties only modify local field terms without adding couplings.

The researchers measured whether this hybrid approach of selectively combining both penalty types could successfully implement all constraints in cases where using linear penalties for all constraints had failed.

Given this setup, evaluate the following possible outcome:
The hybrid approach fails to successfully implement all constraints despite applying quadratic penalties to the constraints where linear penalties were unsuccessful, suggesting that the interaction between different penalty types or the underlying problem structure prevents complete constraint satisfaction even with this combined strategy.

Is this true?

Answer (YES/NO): NO